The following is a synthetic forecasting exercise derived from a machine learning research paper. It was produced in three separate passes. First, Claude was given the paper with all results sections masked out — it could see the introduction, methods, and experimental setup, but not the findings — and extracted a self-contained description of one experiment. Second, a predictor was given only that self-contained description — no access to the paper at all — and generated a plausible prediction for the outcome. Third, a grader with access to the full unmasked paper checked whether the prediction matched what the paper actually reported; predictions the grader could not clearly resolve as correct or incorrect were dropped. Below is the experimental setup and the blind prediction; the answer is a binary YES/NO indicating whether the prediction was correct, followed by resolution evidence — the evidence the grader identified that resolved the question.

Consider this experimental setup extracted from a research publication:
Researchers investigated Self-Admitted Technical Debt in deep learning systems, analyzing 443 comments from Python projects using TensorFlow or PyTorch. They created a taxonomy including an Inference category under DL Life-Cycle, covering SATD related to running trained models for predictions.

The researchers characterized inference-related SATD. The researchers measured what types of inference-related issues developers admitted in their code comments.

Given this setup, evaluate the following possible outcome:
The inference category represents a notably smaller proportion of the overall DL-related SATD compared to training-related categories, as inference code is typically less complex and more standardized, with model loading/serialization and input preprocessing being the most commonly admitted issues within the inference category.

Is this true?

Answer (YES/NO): NO